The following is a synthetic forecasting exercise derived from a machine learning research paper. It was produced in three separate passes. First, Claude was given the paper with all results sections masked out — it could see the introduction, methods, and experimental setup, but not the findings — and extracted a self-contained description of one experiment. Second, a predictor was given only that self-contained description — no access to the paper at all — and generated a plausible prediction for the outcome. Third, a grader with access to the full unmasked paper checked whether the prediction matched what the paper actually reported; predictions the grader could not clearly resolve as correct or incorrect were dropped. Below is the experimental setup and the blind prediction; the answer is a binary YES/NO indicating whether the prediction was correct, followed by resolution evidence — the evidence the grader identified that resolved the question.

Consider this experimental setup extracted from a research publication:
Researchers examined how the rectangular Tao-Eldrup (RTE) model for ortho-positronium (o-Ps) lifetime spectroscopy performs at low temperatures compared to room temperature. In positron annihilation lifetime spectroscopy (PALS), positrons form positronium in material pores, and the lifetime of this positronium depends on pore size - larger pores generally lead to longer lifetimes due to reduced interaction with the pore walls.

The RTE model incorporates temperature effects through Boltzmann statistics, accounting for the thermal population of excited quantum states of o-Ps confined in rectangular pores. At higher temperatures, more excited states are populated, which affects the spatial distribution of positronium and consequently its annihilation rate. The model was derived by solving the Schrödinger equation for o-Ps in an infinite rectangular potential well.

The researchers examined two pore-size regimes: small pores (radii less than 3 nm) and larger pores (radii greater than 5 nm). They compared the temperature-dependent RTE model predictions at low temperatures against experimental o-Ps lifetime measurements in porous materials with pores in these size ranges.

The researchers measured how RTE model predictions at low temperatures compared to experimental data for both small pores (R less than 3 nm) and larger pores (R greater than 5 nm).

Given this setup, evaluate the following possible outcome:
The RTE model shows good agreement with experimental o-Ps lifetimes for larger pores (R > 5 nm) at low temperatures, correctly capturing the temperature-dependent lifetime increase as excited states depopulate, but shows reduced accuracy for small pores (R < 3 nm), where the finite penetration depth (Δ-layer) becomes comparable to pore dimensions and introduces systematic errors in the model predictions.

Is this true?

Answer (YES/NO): NO